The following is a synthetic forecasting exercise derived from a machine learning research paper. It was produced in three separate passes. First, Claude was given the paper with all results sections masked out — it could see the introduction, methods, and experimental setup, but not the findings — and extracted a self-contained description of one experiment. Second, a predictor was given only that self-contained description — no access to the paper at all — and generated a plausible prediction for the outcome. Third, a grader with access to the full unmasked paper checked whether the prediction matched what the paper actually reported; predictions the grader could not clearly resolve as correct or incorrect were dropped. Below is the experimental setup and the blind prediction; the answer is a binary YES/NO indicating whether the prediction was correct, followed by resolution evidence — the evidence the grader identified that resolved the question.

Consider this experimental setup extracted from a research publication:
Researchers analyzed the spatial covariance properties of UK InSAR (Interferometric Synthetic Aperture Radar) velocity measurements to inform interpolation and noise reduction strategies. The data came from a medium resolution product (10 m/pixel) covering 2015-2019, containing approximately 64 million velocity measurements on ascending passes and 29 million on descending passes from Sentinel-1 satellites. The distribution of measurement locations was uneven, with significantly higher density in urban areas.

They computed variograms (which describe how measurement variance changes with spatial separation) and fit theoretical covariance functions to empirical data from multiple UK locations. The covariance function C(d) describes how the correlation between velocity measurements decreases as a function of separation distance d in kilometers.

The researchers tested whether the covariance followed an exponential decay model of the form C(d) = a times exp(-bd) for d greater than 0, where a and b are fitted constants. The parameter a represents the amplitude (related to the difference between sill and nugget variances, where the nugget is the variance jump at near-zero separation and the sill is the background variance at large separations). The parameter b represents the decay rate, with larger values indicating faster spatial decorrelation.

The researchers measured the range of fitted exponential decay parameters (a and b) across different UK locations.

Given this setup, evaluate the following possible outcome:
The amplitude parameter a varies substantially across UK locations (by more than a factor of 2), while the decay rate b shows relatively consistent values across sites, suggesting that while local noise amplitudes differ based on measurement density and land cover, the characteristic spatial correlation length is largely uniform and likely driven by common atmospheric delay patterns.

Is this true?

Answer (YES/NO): NO